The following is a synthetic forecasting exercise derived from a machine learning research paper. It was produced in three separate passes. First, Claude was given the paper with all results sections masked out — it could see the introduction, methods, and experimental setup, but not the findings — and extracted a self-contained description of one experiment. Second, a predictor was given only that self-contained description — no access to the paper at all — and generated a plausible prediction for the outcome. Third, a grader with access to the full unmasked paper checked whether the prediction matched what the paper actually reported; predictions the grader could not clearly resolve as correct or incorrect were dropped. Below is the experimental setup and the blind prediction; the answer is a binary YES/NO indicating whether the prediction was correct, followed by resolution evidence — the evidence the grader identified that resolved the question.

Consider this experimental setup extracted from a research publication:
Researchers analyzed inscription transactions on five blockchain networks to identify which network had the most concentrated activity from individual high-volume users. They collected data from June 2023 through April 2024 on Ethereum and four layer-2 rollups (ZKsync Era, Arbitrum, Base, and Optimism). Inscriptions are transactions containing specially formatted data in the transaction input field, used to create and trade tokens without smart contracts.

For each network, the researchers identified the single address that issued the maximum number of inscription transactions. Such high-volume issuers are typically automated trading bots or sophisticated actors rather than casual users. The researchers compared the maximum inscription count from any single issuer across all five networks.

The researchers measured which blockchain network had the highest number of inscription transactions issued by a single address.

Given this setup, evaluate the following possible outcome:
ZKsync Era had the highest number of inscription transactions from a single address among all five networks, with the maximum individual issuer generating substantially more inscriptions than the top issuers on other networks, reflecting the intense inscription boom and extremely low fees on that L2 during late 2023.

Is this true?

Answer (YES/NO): NO